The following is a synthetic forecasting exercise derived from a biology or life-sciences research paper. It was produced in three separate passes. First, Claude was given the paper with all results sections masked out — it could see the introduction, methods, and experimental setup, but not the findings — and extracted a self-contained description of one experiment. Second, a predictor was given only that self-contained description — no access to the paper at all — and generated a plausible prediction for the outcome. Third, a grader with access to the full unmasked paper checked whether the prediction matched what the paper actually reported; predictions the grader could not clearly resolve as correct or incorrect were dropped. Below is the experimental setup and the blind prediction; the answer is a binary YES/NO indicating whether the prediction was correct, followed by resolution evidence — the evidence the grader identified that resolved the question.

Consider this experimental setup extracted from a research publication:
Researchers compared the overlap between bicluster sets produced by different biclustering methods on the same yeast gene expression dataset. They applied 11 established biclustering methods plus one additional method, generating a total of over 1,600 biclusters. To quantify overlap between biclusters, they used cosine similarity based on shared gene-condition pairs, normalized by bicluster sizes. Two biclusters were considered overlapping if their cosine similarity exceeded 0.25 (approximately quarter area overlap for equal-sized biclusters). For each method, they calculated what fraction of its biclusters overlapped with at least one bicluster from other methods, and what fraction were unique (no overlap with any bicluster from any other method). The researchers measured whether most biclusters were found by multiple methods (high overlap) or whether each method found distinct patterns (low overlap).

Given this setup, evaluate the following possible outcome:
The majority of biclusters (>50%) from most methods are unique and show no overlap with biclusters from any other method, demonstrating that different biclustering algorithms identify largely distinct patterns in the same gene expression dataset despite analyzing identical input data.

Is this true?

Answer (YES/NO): NO